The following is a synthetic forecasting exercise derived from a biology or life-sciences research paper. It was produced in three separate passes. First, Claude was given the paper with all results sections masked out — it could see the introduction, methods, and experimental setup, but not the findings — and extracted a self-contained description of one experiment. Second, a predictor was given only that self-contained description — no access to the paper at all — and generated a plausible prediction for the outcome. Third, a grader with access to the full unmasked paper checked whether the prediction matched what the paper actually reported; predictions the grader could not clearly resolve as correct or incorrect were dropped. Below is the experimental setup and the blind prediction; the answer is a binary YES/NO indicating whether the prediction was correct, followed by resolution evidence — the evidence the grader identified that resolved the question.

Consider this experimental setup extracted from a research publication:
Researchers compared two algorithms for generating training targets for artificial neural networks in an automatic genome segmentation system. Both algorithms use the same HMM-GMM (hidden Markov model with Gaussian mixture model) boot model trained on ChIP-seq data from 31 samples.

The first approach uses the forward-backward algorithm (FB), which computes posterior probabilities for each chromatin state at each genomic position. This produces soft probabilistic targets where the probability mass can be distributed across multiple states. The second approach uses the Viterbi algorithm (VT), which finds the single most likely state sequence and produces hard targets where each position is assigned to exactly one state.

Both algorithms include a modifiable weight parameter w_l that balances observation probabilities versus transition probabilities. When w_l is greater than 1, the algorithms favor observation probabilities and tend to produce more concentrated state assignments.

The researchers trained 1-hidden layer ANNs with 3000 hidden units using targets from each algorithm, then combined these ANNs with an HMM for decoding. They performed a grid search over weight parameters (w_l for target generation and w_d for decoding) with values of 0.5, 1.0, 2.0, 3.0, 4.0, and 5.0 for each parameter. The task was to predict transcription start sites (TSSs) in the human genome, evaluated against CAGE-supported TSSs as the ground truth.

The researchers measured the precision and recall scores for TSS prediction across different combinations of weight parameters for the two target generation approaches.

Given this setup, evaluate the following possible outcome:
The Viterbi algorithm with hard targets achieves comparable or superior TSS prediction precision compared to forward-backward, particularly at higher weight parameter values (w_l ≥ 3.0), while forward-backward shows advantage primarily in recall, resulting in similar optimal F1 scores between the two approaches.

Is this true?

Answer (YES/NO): NO